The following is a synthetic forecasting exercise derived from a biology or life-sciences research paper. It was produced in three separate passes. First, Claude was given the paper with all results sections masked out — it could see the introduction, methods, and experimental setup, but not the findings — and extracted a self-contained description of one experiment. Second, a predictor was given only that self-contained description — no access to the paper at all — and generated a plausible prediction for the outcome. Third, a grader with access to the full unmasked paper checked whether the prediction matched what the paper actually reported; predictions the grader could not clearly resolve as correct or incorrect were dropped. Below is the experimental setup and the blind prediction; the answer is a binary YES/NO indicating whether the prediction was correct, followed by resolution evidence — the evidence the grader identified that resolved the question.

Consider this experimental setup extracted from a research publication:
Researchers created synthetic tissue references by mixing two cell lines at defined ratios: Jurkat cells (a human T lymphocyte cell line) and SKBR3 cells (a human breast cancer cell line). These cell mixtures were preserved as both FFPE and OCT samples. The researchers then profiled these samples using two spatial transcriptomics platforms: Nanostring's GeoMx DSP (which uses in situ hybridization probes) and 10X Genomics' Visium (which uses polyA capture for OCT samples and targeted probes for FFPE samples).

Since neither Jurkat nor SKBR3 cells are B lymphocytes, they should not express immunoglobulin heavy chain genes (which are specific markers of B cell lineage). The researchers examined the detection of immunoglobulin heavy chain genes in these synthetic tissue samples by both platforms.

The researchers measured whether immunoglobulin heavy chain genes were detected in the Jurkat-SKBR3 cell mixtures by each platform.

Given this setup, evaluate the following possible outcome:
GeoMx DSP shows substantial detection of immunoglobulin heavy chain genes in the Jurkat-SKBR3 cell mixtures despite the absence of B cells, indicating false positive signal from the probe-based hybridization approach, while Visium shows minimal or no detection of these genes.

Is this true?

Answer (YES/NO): YES